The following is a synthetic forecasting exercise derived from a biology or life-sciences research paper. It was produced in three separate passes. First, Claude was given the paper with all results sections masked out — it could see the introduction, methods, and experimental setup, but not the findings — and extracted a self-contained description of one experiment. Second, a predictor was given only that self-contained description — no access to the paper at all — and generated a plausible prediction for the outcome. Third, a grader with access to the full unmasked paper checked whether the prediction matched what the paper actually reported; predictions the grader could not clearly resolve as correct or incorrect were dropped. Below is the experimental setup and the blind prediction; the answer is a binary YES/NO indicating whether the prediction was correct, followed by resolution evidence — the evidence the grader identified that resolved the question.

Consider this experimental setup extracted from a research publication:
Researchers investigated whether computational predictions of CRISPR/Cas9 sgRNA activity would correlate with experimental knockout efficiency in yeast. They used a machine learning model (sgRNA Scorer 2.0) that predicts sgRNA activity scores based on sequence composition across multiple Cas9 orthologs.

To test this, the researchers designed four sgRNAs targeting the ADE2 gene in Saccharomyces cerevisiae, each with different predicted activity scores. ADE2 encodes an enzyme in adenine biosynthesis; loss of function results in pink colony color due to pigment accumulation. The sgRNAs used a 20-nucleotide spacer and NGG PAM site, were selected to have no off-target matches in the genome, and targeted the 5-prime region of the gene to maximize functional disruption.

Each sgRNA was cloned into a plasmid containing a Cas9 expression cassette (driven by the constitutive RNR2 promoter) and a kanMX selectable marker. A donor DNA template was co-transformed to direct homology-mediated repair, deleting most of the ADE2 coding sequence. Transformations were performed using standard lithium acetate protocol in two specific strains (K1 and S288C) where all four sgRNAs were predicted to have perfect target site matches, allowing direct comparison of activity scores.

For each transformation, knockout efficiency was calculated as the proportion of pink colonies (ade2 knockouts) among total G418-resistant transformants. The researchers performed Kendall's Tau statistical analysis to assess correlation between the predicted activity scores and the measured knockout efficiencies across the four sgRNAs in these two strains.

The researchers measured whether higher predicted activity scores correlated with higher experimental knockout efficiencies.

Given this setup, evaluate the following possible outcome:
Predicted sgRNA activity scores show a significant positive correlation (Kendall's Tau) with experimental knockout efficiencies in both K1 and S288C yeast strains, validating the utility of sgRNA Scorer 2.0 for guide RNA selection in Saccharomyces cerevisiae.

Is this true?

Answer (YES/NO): YES